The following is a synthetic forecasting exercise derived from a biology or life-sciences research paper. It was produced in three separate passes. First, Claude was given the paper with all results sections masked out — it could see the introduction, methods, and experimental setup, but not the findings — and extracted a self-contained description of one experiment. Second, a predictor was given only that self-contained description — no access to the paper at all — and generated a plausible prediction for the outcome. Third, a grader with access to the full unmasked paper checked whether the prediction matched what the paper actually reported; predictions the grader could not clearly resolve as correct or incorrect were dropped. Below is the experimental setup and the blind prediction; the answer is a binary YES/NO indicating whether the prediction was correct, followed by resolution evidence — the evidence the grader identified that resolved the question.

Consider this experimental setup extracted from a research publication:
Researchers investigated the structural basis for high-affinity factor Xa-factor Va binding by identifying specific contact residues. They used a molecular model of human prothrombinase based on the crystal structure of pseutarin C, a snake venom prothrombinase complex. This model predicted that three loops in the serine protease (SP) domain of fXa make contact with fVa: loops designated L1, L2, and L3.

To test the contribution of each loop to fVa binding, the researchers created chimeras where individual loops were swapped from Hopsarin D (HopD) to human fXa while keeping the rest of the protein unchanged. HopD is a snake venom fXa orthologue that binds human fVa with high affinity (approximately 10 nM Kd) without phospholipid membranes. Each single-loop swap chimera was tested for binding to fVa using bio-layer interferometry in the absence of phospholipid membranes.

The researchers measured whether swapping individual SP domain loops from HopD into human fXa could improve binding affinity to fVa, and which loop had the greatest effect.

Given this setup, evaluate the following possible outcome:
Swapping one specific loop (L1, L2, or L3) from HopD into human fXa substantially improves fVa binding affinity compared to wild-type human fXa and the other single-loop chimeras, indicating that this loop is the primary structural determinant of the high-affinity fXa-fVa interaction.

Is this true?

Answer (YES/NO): NO